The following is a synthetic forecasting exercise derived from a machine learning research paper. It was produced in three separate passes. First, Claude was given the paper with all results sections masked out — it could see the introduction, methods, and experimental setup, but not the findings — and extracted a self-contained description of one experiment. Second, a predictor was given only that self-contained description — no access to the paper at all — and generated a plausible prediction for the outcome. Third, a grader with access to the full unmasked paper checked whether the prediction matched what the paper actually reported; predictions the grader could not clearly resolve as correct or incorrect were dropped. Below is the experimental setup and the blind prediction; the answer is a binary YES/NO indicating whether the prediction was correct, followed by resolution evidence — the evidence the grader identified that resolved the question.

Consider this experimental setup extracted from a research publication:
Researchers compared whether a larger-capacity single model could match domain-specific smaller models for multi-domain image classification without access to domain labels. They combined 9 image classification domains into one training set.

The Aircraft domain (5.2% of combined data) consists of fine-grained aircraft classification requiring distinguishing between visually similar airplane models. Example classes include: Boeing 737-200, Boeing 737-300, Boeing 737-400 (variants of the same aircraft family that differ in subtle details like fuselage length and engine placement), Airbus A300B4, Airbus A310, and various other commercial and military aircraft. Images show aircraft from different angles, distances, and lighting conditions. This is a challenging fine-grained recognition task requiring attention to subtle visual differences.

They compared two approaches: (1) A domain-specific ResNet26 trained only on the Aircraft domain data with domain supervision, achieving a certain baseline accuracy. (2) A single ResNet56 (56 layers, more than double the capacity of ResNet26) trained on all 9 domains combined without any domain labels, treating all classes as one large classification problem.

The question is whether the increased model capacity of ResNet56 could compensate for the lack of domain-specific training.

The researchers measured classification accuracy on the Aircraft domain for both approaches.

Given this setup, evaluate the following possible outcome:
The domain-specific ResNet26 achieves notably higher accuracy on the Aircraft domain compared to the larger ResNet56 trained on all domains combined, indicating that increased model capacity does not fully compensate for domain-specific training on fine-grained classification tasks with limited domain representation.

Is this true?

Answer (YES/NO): YES